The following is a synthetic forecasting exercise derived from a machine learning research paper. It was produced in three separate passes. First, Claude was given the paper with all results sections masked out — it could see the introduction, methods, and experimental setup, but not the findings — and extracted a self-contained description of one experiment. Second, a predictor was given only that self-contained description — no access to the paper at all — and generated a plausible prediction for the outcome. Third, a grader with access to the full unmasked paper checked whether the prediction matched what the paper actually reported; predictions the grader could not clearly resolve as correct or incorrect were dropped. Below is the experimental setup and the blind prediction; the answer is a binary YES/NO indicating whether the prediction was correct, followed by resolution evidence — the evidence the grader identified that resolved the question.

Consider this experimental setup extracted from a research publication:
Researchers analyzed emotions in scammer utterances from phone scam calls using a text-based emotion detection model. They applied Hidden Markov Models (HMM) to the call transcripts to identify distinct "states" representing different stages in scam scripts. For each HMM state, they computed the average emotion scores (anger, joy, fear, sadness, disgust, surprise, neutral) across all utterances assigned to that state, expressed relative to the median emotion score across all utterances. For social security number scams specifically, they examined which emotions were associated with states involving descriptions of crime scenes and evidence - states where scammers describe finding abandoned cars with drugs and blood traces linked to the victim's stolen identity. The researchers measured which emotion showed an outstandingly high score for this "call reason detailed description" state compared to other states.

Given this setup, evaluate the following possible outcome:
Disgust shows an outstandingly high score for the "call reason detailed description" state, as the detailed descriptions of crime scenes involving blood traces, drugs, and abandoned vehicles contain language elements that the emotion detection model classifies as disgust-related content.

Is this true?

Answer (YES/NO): YES